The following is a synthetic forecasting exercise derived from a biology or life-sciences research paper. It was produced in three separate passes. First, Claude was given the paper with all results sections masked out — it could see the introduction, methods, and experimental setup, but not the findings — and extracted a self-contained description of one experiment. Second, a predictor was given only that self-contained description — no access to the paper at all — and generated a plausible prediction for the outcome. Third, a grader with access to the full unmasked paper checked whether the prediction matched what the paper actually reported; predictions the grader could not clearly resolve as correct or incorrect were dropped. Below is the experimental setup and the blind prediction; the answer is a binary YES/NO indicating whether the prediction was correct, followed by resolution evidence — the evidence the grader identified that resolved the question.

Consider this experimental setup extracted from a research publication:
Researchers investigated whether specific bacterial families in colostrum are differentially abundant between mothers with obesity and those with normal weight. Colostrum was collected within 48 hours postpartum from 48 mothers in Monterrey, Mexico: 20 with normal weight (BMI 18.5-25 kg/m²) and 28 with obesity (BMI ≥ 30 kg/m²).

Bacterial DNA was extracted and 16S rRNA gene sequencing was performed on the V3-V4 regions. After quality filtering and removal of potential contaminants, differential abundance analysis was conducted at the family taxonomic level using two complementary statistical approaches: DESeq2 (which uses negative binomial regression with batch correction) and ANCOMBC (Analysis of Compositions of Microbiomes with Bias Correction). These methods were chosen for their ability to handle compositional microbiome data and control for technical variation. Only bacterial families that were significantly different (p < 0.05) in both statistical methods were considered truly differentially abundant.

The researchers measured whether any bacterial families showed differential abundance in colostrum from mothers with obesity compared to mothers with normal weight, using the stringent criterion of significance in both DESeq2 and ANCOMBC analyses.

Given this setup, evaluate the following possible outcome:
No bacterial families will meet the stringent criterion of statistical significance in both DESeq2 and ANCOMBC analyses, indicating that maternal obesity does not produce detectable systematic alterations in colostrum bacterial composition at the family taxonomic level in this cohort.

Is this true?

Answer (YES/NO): NO